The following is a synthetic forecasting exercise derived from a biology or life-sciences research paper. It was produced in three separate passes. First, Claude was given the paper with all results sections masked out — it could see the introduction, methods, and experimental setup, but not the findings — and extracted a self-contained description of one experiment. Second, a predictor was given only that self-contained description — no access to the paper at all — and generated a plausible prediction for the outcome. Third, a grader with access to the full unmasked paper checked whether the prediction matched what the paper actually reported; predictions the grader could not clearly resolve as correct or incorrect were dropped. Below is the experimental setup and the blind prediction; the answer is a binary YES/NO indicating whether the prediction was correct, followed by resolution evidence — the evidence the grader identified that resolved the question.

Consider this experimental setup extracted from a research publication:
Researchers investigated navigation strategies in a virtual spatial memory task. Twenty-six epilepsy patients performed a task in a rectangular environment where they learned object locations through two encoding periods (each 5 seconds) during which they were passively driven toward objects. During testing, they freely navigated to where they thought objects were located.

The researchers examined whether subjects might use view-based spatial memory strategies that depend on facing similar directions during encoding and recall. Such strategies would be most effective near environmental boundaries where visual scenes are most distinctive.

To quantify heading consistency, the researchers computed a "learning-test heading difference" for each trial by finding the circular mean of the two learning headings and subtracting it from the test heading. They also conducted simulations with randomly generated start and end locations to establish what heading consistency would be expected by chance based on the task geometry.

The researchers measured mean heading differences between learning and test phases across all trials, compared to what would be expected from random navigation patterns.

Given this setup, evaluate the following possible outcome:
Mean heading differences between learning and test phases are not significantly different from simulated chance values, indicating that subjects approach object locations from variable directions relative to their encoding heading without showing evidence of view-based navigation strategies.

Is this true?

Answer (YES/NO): NO